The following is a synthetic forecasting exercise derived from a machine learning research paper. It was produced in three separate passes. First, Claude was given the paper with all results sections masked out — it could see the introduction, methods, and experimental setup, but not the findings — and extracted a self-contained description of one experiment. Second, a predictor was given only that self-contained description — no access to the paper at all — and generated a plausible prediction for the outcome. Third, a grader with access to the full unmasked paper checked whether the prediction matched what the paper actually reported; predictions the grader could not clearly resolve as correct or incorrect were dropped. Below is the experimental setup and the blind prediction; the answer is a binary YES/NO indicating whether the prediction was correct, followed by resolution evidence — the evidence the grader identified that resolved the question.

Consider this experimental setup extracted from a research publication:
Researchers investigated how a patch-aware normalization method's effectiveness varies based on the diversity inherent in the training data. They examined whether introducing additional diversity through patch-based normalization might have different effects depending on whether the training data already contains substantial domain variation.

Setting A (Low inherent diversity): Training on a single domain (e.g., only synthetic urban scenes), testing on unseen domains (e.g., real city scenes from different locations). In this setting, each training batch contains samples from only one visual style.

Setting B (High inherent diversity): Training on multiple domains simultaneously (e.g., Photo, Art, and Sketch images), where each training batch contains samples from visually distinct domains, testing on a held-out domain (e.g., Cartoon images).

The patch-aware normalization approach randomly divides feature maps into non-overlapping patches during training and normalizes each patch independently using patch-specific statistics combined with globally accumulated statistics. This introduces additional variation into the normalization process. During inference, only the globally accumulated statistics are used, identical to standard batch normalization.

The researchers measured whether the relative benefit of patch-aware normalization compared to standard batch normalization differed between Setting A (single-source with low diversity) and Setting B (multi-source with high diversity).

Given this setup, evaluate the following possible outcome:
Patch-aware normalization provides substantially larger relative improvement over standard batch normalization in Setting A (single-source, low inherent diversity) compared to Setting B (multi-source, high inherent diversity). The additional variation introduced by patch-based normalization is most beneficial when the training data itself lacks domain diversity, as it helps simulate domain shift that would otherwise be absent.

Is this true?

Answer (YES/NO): YES